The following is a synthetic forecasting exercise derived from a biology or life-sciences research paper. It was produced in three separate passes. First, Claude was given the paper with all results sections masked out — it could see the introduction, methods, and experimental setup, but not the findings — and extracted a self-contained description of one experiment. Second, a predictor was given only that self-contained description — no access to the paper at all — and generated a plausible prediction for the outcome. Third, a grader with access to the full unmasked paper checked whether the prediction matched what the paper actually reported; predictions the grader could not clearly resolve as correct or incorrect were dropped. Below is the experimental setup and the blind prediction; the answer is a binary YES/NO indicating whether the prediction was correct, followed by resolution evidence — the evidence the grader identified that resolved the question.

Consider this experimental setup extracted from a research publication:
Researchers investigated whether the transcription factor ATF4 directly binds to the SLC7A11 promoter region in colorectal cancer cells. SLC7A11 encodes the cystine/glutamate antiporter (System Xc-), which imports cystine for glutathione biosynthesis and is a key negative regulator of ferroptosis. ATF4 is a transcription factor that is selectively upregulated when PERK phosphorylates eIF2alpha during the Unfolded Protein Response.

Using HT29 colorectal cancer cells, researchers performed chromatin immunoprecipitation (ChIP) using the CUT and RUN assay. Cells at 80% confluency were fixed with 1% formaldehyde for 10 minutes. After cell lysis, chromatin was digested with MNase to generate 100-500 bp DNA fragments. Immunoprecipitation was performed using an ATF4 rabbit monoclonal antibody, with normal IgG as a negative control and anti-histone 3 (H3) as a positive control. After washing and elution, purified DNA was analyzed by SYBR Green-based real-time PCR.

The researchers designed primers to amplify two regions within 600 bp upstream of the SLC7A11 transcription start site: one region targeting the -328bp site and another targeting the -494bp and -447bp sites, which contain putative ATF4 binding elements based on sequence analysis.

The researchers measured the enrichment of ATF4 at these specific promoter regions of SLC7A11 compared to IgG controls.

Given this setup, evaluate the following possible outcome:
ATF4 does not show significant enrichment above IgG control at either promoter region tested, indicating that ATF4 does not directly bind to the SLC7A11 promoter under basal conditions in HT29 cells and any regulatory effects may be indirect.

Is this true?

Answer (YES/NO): NO